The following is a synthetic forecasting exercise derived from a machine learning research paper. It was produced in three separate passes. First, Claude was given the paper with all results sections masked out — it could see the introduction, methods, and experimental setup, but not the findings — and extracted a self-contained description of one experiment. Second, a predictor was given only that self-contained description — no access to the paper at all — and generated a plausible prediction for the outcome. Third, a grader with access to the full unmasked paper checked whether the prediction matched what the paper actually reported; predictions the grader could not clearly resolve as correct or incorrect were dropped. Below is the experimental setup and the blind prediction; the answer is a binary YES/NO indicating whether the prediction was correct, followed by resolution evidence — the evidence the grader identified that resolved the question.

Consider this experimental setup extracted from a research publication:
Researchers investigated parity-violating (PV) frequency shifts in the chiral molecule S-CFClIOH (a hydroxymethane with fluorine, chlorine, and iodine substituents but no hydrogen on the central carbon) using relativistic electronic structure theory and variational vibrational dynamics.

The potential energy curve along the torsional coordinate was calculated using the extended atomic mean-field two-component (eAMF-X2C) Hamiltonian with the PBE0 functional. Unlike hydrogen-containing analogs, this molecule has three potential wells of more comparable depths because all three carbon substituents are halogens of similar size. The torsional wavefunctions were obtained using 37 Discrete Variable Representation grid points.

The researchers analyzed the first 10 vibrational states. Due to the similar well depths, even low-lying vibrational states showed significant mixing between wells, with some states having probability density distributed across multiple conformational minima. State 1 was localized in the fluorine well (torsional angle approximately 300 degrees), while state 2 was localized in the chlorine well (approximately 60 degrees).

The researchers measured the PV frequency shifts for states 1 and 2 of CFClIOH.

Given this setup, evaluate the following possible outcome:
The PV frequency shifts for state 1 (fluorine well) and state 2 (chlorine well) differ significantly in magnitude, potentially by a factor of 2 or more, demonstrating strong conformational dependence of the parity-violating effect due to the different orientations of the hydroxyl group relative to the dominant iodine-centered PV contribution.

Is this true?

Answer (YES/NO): NO